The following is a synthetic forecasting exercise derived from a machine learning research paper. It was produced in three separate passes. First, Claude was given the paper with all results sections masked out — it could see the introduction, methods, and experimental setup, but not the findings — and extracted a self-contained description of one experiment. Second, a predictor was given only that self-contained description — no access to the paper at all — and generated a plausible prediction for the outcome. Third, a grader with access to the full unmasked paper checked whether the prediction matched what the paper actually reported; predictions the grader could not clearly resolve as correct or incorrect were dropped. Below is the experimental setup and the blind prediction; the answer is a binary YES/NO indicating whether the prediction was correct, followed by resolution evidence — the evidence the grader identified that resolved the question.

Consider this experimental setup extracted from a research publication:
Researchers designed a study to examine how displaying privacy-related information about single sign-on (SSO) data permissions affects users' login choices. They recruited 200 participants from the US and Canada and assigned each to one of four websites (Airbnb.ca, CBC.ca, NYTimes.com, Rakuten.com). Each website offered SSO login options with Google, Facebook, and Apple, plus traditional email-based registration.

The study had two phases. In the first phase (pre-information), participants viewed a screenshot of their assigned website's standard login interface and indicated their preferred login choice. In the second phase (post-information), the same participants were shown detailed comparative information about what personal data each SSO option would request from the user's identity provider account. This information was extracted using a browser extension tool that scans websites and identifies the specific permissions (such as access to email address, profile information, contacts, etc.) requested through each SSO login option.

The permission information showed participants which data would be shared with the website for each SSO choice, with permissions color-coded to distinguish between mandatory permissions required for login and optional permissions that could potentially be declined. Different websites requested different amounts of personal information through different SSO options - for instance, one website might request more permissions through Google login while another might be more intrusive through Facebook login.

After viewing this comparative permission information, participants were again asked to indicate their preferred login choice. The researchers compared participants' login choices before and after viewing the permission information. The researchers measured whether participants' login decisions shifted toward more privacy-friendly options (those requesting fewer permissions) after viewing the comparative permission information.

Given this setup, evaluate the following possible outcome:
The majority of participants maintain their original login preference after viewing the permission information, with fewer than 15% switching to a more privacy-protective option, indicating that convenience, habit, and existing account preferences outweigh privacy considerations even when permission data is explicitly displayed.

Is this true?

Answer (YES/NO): NO